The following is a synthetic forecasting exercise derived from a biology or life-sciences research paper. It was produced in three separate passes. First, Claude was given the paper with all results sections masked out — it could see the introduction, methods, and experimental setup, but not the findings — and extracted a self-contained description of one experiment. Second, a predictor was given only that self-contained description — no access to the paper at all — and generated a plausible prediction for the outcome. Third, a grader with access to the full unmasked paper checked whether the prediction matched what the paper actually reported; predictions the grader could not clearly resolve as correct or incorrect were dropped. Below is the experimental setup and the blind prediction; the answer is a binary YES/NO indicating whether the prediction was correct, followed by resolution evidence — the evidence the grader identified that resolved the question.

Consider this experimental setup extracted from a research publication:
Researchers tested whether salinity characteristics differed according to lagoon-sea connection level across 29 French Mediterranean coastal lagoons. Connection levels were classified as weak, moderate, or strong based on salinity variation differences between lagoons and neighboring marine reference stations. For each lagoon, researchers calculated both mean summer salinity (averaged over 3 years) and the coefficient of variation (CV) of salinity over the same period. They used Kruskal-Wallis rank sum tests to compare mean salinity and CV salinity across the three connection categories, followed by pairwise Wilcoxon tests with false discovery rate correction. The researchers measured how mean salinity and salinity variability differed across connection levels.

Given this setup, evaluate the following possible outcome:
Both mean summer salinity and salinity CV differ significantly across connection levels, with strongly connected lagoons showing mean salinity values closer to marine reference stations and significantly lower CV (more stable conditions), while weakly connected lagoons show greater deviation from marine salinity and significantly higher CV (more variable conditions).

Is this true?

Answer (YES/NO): YES